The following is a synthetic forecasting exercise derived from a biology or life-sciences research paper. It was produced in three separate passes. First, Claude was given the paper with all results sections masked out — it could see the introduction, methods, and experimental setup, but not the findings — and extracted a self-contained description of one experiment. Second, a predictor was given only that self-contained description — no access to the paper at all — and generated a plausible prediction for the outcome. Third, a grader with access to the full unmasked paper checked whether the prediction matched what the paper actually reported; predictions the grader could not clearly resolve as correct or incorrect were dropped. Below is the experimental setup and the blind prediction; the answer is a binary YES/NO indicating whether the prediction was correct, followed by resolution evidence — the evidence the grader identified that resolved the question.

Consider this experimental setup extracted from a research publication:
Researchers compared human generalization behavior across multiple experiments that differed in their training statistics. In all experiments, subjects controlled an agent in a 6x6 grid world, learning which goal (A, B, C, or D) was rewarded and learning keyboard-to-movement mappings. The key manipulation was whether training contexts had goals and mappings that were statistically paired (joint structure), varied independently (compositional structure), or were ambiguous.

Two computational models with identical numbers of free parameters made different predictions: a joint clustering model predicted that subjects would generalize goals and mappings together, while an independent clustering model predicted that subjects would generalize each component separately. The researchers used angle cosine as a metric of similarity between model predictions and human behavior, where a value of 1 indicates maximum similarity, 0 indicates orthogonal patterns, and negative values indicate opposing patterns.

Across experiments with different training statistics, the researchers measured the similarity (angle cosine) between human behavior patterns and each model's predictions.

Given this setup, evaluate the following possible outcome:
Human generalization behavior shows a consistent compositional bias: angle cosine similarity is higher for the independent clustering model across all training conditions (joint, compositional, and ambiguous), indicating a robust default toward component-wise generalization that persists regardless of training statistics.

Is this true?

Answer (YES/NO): NO